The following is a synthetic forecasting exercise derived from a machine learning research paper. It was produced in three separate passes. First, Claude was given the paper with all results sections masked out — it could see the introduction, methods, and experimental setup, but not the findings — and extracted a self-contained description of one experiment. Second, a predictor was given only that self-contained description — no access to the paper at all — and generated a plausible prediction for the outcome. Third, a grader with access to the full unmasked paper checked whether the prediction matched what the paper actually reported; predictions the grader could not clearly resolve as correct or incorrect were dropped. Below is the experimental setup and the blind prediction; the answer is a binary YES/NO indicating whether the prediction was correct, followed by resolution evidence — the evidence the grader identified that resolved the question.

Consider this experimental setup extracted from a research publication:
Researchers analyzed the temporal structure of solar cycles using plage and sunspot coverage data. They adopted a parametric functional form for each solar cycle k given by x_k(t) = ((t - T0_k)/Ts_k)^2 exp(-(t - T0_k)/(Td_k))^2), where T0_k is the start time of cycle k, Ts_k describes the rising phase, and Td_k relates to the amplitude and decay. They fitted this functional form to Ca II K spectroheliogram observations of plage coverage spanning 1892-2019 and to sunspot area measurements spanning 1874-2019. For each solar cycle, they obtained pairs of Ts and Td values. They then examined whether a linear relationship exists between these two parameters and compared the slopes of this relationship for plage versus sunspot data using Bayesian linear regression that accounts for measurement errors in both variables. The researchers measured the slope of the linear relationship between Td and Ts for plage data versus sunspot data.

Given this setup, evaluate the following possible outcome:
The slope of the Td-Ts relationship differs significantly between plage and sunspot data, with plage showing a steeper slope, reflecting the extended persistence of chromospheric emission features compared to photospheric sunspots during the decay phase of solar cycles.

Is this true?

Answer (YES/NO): YES